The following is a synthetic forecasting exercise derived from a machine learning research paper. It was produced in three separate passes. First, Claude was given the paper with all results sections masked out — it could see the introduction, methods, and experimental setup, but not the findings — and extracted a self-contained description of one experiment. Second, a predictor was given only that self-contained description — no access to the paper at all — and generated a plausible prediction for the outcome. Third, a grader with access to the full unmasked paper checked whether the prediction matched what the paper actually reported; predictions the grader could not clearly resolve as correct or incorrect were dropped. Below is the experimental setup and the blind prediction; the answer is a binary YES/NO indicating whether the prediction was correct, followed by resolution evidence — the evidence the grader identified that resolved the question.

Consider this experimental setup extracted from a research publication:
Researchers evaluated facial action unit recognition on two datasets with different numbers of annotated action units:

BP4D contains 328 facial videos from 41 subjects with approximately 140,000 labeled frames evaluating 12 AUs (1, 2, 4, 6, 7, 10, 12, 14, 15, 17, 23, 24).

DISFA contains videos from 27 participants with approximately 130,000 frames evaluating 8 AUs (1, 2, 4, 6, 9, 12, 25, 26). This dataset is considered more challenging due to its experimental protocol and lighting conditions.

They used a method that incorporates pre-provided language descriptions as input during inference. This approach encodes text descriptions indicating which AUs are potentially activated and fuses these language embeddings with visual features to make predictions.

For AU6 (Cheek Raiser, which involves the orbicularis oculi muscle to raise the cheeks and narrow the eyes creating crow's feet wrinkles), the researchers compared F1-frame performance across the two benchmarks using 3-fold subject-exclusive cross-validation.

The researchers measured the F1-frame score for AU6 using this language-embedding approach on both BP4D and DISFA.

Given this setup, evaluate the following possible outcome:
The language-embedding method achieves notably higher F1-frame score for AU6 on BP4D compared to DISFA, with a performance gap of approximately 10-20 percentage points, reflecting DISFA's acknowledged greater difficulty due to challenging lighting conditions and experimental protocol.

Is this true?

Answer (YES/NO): NO